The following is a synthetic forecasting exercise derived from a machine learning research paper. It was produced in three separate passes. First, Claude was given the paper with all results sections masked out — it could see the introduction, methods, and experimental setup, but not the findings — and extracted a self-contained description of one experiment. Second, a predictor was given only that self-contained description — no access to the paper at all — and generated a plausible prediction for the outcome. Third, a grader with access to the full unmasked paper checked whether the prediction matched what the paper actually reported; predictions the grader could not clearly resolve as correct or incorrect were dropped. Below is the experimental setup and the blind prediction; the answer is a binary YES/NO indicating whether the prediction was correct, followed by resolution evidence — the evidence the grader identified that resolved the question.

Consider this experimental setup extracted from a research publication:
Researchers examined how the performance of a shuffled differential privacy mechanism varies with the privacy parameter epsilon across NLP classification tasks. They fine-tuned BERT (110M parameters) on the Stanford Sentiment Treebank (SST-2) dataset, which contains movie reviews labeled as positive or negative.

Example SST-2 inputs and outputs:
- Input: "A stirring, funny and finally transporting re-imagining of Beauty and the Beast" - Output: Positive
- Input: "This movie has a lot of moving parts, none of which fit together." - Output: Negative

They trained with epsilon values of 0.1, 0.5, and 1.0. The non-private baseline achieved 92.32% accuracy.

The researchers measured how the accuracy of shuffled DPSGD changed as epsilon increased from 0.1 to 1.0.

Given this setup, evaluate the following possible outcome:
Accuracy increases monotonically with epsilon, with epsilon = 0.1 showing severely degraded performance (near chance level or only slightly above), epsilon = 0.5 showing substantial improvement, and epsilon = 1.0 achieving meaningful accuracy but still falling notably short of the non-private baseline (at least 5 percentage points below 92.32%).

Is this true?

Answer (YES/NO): NO